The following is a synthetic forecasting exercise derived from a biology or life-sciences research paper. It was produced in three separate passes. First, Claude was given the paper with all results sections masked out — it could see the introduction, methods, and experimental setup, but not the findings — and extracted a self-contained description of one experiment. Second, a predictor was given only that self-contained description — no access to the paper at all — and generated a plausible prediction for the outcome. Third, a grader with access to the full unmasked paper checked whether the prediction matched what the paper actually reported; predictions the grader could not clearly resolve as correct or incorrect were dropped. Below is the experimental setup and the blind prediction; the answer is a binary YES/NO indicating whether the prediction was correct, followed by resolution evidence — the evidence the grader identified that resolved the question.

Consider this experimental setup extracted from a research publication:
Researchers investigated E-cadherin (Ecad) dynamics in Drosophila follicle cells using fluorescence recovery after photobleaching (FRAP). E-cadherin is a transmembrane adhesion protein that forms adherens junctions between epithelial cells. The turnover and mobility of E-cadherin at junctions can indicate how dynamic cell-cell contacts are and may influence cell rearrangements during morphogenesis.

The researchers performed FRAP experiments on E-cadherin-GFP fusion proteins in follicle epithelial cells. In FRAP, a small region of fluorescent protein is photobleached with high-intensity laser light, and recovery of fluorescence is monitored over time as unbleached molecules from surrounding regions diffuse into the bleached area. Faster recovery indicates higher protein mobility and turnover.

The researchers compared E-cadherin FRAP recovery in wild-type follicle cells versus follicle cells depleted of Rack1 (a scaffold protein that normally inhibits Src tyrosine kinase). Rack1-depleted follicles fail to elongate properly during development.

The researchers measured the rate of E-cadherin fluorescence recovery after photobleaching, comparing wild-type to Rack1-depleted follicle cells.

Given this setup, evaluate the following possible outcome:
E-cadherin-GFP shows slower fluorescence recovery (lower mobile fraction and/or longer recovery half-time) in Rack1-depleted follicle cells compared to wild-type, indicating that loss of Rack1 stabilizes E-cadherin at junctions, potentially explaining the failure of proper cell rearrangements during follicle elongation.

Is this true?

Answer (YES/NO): YES